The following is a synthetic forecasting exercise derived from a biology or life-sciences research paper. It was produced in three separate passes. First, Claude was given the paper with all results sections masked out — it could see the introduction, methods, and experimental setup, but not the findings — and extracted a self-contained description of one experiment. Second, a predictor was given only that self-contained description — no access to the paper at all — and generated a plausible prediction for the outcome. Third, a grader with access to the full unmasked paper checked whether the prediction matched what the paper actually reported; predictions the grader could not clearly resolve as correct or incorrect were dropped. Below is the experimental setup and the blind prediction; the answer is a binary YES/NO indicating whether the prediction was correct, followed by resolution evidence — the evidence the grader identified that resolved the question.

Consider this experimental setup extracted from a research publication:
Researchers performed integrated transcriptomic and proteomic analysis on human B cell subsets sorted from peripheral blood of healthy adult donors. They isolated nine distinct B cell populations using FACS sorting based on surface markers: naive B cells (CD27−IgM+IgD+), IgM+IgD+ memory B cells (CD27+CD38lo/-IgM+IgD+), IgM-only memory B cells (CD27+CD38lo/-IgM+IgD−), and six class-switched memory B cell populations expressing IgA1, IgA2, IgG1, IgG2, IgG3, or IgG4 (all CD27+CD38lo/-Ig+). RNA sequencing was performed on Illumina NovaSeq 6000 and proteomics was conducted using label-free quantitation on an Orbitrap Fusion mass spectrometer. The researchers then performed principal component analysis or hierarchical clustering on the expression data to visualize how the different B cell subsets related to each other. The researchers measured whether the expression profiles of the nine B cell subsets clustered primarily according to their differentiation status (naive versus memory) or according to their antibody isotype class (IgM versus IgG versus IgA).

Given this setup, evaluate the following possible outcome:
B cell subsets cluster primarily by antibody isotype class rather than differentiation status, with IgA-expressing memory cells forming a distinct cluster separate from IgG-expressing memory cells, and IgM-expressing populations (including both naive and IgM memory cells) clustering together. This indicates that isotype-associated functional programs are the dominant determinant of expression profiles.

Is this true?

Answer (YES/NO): NO